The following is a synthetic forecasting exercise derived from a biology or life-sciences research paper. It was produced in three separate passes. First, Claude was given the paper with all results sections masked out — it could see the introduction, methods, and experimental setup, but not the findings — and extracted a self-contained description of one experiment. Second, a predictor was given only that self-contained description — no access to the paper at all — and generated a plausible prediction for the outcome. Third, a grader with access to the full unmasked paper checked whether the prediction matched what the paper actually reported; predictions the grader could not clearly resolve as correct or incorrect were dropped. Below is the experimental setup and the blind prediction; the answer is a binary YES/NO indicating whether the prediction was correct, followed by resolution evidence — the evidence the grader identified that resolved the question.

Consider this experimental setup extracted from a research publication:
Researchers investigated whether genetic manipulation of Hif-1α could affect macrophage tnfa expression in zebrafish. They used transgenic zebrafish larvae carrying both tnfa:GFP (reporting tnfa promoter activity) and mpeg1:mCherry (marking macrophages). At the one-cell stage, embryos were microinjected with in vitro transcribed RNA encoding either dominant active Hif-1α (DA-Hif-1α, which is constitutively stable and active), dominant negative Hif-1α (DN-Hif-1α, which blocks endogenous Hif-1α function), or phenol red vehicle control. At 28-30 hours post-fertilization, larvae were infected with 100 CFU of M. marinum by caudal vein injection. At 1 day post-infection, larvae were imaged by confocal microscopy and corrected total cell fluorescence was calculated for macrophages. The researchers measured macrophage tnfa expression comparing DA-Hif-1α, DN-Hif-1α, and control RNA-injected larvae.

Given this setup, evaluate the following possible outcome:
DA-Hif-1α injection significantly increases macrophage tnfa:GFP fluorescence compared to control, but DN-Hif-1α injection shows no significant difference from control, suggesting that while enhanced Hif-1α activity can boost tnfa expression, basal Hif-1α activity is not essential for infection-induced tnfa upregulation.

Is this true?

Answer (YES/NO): NO